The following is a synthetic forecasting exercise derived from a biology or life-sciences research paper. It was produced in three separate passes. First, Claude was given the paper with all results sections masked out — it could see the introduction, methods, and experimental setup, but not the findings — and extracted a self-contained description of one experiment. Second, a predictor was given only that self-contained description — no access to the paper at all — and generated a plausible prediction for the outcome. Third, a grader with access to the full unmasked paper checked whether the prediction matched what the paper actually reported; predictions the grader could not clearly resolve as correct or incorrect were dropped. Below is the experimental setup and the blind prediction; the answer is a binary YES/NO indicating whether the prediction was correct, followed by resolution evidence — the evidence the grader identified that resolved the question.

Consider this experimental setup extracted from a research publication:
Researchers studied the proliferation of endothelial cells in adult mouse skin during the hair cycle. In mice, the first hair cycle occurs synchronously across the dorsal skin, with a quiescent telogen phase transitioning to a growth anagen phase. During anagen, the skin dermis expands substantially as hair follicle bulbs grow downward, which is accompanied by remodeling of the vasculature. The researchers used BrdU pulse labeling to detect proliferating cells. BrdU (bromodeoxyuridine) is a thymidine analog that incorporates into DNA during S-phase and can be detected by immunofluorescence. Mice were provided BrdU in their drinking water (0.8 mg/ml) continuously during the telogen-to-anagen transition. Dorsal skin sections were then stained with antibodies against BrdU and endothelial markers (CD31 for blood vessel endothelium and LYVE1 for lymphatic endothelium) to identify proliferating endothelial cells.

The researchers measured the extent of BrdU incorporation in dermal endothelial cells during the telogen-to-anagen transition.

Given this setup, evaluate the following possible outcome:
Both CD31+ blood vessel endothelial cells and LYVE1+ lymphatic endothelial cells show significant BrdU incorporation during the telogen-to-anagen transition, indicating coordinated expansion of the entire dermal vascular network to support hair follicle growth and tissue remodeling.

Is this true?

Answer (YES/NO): NO